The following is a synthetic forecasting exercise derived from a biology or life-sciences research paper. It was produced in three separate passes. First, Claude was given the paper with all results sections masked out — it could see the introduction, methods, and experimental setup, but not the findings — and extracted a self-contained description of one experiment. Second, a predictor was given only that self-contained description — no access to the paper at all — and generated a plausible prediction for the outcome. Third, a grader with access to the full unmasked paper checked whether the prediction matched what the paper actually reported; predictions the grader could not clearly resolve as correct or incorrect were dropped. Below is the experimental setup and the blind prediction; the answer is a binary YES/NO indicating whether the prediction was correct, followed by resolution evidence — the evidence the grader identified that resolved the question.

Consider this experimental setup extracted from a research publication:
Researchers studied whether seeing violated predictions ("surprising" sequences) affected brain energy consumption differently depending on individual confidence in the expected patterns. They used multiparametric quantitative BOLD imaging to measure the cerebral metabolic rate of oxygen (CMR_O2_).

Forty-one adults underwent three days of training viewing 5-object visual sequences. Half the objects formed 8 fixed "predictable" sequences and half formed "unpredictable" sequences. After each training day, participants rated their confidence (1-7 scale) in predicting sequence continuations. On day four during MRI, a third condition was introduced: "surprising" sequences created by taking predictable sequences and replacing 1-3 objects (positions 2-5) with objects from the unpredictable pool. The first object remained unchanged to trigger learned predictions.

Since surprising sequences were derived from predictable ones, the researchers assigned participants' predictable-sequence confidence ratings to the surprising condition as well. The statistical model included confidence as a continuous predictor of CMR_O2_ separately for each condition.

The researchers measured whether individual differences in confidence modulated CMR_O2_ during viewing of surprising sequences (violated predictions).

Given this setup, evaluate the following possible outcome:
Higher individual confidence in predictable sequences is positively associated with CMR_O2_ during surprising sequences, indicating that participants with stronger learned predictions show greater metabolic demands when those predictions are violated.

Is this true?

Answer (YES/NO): NO